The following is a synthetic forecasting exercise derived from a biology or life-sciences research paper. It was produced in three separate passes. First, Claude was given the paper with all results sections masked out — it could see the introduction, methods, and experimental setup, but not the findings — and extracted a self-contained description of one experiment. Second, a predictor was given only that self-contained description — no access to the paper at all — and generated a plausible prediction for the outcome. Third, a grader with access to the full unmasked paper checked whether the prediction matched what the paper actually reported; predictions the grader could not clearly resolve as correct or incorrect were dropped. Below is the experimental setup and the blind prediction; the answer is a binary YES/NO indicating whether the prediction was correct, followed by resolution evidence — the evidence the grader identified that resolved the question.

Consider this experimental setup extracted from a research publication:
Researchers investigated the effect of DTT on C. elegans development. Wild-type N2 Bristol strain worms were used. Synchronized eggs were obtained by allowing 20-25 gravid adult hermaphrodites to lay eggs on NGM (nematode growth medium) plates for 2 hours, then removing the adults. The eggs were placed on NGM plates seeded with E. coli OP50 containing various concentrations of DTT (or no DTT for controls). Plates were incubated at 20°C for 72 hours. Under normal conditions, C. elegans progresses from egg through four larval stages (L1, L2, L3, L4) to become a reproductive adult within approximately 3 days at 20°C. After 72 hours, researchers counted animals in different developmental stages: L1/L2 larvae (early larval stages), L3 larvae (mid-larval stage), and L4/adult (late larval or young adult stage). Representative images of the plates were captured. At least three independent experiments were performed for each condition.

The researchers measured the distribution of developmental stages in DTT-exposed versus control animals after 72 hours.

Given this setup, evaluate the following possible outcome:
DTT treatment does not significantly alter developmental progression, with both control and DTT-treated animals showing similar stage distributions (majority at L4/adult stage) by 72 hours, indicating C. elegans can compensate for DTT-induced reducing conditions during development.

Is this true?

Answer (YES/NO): NO